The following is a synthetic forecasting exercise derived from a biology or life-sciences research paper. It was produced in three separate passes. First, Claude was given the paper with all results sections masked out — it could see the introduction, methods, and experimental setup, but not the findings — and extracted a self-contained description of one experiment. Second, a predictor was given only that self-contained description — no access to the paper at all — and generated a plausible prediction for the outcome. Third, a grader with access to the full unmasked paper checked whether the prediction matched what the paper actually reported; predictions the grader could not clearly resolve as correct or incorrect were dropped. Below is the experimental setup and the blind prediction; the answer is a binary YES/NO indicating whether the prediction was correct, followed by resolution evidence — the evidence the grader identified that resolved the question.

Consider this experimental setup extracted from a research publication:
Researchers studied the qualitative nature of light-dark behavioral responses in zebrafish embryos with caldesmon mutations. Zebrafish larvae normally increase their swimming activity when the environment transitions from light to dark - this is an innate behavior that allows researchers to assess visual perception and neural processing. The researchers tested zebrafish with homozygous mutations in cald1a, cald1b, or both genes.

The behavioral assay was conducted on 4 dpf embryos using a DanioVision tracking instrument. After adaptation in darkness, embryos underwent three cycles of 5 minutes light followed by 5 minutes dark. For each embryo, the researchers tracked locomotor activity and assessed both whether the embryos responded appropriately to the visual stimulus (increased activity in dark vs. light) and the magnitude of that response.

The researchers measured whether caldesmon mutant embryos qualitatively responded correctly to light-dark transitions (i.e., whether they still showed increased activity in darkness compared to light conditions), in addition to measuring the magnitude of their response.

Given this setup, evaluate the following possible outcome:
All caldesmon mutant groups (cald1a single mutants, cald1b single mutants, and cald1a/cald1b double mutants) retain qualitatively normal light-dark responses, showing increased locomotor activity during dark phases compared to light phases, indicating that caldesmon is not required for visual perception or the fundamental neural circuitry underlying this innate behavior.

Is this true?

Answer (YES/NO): NO